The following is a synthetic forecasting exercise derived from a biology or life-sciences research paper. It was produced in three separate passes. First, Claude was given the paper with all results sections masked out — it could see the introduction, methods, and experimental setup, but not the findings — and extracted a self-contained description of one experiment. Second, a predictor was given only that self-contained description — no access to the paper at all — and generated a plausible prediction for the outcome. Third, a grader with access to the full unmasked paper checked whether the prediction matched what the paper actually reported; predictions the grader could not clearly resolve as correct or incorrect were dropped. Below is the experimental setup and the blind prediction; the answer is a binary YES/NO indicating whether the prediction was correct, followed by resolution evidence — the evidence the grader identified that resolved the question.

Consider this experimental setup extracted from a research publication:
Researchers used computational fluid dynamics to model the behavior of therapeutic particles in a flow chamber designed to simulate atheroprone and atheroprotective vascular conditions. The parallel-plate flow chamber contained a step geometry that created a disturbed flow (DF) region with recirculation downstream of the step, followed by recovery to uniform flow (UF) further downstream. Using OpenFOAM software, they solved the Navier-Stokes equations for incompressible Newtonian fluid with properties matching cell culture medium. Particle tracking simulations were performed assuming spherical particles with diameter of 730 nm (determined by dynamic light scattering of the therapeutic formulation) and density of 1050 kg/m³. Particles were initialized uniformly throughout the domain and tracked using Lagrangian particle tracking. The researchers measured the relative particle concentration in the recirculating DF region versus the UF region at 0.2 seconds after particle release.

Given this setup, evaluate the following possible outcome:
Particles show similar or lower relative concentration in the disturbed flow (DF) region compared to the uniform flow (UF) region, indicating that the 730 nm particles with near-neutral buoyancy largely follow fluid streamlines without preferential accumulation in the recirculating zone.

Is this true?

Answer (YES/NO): NO